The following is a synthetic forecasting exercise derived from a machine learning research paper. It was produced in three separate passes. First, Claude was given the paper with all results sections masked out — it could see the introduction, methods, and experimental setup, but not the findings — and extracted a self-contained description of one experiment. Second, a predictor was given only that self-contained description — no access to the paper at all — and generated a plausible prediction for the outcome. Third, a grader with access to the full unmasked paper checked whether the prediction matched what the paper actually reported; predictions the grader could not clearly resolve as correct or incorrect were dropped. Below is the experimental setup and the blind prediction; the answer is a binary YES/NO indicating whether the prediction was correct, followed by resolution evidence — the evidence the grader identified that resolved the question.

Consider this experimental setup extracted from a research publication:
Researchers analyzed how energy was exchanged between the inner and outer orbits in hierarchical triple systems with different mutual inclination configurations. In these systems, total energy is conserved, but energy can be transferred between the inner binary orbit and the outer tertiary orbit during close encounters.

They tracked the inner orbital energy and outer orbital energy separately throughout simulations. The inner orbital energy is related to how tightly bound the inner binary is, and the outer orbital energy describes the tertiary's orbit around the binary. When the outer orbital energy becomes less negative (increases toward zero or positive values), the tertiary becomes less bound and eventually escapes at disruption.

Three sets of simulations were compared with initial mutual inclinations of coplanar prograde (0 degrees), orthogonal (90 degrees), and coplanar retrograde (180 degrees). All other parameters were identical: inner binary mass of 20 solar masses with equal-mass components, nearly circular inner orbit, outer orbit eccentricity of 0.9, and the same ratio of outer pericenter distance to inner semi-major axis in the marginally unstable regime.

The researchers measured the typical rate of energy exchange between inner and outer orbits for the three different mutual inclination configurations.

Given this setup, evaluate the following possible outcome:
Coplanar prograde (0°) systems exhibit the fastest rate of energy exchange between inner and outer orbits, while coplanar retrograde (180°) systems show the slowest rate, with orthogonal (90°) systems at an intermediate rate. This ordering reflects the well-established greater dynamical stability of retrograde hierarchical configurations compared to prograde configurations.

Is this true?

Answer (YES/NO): NO